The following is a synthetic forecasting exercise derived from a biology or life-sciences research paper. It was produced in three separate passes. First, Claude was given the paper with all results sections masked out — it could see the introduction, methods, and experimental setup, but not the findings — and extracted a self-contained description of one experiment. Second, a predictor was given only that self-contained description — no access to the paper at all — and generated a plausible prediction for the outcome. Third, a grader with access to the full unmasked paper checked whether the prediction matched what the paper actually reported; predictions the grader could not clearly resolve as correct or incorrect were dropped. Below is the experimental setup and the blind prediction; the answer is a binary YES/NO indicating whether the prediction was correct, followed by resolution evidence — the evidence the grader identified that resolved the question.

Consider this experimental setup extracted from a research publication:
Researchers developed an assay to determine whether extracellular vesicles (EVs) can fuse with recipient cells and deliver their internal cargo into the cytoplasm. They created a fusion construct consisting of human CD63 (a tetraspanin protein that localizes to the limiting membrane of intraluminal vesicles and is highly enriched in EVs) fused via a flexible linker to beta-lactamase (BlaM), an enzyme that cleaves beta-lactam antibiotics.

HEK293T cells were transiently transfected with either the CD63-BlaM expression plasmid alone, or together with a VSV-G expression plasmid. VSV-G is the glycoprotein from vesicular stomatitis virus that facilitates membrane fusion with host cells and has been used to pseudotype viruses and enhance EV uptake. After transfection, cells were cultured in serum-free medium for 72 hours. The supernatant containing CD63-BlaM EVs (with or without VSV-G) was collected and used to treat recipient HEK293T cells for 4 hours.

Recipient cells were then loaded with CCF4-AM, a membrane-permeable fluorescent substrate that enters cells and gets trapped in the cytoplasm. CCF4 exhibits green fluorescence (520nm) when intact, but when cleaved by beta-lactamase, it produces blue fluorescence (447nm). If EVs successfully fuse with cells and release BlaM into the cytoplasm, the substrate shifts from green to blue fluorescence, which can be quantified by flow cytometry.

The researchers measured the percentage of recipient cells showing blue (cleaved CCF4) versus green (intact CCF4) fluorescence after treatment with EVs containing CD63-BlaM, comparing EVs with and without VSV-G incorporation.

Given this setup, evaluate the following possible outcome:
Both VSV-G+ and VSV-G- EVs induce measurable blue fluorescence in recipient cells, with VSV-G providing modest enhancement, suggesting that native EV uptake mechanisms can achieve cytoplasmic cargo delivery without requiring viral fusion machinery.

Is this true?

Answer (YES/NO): NO